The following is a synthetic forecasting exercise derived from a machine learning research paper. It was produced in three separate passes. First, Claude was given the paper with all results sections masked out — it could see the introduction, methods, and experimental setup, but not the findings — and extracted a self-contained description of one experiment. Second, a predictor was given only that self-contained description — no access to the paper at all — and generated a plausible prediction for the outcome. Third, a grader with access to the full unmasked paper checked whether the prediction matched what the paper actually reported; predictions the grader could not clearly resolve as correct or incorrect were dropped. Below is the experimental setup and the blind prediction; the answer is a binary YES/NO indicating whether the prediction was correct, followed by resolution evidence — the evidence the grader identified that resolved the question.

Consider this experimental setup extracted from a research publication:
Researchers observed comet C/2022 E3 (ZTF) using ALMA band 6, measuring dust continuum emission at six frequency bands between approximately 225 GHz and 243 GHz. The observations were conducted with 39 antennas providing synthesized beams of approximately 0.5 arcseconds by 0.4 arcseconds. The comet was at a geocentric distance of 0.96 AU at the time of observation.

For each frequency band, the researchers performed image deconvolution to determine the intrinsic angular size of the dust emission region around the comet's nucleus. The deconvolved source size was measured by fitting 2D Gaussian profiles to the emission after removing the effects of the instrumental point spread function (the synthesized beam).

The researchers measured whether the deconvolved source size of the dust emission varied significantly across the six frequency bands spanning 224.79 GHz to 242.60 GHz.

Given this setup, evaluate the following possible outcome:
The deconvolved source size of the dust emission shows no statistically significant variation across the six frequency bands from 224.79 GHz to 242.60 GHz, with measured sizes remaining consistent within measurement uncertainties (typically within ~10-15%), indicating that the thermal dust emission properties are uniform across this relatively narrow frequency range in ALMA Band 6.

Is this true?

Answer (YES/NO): YES